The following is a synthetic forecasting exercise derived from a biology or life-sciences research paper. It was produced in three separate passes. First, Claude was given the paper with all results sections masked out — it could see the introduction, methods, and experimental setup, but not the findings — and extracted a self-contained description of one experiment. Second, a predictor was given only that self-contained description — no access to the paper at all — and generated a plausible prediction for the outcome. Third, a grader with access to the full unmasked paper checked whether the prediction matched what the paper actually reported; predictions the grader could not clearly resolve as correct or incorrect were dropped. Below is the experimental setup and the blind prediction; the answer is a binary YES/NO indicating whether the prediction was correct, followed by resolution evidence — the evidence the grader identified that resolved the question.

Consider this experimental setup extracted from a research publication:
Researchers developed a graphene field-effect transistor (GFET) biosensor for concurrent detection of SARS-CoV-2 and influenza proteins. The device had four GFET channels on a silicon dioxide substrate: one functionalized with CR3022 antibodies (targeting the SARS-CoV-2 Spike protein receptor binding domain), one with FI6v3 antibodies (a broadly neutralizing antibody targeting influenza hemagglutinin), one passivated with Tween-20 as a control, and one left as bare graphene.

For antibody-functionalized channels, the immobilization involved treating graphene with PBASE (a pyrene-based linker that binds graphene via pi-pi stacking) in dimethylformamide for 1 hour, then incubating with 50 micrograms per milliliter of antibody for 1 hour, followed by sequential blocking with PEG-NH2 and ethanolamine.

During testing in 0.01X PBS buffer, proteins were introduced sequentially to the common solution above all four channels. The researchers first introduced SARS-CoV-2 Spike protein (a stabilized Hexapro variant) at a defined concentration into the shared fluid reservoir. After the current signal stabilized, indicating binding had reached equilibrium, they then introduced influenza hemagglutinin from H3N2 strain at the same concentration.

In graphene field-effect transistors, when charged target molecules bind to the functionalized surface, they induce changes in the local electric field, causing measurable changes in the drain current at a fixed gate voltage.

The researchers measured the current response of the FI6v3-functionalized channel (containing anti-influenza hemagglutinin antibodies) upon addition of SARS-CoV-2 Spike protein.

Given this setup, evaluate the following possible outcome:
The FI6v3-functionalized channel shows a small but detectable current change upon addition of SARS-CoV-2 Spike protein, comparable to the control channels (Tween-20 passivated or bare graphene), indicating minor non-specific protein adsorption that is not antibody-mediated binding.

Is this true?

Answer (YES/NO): NO